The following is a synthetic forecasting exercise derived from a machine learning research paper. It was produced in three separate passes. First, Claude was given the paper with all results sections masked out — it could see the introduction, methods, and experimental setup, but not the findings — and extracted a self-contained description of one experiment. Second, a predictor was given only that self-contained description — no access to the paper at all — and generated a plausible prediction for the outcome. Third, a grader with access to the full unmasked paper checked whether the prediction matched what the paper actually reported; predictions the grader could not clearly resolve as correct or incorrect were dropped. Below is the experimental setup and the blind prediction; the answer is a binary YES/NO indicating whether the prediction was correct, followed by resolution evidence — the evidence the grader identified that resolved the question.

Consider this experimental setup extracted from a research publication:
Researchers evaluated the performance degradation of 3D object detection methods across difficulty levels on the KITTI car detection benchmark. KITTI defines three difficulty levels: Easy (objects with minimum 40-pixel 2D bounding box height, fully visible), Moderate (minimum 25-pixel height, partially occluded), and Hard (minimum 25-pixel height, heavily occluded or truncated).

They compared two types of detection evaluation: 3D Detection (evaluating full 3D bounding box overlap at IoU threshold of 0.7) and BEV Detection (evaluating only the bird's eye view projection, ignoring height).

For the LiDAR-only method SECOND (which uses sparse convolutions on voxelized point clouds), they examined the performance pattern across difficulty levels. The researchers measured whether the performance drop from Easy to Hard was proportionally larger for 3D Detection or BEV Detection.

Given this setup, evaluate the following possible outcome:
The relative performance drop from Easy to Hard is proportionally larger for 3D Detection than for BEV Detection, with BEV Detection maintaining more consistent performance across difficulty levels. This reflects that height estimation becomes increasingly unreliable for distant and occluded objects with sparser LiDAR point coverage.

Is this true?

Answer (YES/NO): YES